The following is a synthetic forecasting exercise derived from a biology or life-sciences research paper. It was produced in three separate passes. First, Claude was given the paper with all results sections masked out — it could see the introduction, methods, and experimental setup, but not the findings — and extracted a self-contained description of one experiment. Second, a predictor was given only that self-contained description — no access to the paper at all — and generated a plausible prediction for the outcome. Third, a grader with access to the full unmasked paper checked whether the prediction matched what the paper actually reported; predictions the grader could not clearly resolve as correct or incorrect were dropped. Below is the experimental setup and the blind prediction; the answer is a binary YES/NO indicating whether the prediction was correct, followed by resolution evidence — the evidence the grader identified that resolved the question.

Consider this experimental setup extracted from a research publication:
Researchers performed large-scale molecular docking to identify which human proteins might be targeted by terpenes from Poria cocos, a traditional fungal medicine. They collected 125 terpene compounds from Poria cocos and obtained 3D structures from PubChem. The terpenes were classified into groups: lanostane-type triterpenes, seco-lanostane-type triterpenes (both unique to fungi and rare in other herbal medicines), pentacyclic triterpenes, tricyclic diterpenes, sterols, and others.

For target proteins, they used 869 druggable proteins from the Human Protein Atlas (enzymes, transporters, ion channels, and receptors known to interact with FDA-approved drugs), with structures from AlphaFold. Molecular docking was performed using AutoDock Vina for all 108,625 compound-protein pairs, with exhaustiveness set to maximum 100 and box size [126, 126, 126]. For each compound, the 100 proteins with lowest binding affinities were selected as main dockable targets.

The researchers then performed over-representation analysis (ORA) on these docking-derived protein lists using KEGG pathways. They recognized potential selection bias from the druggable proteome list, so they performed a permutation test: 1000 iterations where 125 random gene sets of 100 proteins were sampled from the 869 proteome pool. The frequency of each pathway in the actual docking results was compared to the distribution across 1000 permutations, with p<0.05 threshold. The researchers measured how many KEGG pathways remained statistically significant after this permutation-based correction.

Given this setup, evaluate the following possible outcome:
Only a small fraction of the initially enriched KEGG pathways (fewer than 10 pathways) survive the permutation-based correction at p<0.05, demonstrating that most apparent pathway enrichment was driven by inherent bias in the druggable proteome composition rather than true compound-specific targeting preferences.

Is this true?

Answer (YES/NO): NO